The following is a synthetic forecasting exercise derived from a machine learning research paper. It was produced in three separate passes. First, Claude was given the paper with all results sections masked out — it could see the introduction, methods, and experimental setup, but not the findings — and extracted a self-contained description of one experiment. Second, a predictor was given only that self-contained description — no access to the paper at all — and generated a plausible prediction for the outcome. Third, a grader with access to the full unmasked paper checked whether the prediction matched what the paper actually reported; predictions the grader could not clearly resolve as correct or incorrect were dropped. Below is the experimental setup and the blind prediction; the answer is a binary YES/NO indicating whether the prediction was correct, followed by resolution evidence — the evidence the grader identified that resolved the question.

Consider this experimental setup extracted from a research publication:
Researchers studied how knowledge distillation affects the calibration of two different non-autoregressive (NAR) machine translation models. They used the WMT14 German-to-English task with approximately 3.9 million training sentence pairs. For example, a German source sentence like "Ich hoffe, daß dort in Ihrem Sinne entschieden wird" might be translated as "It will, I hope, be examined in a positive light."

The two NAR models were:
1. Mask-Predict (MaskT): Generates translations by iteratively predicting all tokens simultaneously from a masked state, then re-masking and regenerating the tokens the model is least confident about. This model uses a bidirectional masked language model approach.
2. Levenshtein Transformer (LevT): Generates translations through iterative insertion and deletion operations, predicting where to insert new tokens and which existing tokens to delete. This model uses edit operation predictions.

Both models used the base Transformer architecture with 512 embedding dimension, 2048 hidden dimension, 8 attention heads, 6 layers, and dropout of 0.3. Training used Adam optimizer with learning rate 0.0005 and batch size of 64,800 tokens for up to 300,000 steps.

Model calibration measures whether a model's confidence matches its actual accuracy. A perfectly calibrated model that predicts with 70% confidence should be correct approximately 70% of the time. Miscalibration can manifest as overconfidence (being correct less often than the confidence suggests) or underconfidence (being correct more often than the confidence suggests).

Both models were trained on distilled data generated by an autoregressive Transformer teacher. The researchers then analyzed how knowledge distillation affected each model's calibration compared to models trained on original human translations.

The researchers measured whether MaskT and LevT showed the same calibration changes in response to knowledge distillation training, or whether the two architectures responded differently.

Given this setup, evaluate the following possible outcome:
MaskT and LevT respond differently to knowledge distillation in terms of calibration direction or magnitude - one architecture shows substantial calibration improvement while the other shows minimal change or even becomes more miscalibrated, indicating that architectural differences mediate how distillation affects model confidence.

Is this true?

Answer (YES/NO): YES